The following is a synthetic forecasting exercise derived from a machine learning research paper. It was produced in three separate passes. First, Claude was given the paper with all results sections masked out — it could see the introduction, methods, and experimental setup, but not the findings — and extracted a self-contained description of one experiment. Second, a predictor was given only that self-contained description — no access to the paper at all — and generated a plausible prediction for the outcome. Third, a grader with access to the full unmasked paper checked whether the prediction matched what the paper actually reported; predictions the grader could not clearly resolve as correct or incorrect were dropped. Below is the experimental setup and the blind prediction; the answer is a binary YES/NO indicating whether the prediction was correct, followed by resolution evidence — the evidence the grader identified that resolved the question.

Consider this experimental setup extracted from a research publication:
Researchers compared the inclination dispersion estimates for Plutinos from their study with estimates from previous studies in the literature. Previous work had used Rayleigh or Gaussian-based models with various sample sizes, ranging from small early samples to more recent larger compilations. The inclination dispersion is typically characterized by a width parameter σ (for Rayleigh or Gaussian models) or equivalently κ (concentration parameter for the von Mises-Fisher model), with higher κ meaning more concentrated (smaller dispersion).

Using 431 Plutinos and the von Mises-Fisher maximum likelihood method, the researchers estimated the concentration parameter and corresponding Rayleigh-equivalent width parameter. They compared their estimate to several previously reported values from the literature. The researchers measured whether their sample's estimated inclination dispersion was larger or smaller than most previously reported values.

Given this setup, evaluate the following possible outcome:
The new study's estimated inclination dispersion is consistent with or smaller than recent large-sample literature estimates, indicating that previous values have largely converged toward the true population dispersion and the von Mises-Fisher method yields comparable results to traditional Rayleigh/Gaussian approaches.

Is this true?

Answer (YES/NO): NO